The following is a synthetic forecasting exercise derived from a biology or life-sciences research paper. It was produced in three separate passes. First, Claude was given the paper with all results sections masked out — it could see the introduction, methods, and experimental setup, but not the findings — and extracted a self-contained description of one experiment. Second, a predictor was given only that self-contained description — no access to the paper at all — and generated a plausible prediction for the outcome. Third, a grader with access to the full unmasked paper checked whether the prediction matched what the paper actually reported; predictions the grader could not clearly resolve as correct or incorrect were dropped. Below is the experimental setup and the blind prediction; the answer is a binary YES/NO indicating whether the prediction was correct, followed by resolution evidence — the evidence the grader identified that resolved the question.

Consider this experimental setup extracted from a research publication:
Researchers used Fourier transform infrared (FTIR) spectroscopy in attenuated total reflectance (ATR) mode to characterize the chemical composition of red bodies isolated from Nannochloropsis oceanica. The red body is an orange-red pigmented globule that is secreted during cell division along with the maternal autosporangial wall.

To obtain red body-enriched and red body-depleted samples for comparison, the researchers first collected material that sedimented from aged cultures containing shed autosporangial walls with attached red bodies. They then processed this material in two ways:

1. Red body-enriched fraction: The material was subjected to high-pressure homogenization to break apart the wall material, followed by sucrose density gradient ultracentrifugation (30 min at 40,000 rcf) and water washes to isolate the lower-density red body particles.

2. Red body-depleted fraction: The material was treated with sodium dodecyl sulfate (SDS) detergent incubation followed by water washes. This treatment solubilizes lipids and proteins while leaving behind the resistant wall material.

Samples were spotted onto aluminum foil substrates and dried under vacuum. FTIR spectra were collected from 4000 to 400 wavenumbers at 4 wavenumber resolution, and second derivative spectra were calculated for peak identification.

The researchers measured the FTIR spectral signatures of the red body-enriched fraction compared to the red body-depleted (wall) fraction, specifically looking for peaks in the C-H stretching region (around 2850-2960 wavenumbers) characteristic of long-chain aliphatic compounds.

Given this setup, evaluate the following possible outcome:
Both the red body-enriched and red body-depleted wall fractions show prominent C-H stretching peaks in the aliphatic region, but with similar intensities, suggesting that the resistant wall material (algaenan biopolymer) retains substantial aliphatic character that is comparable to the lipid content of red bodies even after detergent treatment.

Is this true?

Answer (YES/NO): NO